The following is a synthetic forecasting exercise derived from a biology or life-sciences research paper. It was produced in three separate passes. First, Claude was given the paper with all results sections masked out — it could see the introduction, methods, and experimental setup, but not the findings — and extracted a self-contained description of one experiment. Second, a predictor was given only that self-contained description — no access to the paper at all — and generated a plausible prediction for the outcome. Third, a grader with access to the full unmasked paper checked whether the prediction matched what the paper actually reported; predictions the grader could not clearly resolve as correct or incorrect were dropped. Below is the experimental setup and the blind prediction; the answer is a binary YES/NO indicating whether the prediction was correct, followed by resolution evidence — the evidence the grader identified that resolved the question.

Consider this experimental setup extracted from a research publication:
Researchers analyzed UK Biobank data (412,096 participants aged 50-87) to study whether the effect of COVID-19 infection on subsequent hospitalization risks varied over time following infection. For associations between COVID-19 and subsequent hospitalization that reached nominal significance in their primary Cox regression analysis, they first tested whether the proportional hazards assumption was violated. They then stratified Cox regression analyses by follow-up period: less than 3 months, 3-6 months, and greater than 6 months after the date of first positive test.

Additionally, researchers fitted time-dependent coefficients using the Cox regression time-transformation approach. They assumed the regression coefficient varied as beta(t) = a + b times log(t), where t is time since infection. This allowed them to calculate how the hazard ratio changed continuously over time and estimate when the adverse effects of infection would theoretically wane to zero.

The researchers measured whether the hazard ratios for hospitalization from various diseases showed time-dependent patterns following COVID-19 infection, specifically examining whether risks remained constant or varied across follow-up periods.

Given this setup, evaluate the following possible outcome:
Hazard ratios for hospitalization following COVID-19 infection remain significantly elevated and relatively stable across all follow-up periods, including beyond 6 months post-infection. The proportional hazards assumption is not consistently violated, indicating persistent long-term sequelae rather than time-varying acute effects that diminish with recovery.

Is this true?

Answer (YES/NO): NO